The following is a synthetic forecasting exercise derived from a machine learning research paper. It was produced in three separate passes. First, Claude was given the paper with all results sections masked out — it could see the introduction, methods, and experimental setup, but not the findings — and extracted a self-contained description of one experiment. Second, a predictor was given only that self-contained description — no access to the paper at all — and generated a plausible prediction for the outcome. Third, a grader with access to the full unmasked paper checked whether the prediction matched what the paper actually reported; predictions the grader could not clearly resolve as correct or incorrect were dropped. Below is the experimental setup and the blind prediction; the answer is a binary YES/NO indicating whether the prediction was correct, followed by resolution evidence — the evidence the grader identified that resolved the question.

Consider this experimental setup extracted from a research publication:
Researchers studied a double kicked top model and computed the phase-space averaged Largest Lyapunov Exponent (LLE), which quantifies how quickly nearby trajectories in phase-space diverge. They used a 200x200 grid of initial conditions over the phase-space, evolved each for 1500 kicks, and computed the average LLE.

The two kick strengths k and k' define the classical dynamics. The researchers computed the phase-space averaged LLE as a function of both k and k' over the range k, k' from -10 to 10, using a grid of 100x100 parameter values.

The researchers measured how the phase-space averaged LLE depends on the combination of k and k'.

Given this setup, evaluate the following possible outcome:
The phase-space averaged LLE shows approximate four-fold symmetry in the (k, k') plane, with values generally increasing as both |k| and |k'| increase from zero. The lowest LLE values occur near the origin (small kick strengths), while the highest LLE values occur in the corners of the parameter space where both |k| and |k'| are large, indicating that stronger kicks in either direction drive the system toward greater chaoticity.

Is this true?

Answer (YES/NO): NO